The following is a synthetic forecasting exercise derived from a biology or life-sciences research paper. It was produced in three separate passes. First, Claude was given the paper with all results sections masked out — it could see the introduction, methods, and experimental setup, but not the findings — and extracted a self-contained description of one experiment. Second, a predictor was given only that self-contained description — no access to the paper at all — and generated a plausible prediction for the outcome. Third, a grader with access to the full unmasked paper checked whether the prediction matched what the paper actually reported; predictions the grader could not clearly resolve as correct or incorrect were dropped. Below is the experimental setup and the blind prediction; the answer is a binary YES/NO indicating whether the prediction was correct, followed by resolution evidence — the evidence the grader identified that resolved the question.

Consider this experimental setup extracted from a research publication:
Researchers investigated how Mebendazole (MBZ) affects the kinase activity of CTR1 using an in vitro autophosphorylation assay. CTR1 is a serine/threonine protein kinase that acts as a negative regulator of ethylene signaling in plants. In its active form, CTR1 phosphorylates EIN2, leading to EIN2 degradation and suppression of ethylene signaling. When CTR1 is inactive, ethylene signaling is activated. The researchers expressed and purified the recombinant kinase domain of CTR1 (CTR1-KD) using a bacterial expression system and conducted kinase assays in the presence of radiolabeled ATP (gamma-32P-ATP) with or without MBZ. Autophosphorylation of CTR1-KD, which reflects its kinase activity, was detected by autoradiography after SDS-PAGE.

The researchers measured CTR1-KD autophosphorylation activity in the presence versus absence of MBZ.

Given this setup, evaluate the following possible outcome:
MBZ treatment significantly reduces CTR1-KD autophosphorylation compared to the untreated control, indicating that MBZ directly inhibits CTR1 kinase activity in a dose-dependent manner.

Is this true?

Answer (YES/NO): YES